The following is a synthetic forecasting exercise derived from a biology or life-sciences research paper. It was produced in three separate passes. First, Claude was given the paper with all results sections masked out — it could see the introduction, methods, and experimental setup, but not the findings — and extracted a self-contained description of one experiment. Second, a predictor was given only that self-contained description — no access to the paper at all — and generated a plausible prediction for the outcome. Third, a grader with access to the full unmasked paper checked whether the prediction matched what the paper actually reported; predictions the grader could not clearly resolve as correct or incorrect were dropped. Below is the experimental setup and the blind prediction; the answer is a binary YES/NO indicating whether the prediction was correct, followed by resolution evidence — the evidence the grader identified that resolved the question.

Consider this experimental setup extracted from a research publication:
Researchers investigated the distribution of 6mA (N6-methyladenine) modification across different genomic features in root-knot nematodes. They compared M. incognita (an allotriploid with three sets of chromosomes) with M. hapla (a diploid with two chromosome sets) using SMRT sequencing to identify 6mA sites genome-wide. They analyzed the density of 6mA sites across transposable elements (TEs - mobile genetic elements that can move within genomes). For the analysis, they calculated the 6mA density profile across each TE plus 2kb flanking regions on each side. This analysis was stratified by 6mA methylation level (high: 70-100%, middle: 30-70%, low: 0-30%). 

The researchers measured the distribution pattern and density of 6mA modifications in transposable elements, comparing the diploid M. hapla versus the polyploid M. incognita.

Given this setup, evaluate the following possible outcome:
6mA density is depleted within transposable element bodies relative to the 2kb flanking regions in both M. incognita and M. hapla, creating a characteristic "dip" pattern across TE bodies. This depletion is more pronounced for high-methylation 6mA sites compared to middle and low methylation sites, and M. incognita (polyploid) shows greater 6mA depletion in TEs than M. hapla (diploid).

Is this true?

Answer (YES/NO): NO